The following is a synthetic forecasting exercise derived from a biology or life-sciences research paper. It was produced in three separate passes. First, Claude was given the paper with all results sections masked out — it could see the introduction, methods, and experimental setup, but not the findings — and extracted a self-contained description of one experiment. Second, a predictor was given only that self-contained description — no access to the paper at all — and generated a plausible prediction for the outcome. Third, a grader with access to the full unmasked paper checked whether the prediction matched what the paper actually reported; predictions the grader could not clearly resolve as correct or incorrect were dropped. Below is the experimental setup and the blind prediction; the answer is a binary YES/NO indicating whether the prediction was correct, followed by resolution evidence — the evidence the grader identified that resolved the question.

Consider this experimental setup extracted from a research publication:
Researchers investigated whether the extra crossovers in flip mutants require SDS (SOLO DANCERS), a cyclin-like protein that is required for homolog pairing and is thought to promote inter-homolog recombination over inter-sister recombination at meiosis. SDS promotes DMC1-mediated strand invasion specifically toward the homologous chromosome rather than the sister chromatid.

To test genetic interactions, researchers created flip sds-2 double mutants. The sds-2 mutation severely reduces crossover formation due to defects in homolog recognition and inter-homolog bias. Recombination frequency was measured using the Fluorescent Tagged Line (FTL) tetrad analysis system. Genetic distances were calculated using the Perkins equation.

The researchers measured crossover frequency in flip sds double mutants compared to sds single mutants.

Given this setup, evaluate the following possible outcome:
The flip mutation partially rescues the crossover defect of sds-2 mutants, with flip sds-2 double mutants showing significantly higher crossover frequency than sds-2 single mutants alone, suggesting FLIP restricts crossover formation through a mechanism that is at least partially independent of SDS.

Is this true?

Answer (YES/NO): YES